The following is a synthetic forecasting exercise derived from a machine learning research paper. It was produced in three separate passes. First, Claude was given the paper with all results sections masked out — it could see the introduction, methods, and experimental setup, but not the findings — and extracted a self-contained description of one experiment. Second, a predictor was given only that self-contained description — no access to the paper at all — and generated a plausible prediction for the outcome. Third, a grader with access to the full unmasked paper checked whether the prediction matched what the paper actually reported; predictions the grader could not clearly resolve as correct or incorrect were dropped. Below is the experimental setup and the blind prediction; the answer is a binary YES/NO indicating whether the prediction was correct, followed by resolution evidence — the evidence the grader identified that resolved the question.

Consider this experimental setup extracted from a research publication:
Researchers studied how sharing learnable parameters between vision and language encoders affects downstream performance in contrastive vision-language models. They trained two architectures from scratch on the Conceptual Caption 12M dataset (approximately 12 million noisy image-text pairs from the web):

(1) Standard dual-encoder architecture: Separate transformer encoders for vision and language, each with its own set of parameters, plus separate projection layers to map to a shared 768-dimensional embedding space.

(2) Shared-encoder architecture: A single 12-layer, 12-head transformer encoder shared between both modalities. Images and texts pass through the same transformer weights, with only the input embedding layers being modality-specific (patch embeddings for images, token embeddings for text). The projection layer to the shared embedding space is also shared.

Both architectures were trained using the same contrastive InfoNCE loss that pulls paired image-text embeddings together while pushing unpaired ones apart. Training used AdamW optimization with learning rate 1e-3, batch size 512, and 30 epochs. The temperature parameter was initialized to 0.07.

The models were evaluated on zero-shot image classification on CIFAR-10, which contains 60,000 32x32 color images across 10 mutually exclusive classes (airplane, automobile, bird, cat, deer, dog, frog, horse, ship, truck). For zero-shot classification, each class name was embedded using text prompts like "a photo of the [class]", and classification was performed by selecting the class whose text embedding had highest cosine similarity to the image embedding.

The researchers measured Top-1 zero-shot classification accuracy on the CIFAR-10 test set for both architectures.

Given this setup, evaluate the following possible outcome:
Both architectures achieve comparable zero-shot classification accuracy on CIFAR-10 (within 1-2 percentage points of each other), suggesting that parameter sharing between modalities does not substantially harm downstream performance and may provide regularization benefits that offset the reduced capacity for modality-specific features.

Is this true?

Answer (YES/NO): NO